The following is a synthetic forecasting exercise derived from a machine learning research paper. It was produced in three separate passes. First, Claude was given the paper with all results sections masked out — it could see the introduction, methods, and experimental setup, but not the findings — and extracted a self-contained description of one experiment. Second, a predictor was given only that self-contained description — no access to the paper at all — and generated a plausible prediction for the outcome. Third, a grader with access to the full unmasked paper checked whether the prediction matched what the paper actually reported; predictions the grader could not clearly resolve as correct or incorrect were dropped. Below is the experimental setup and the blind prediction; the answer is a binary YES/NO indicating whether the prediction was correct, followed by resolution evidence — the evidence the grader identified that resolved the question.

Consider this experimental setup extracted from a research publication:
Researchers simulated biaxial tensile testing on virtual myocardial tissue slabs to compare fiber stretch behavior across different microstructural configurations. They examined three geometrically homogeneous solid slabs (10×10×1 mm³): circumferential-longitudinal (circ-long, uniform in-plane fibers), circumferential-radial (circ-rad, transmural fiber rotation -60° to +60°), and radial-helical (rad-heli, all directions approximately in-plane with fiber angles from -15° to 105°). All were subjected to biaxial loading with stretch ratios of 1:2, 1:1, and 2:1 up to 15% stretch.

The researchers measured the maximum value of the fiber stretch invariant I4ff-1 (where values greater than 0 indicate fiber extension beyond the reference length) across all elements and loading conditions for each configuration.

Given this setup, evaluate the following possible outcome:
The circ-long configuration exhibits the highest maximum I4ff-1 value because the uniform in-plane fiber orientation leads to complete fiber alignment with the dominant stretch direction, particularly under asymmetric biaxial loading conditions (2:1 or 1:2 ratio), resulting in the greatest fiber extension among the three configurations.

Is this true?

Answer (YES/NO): NO